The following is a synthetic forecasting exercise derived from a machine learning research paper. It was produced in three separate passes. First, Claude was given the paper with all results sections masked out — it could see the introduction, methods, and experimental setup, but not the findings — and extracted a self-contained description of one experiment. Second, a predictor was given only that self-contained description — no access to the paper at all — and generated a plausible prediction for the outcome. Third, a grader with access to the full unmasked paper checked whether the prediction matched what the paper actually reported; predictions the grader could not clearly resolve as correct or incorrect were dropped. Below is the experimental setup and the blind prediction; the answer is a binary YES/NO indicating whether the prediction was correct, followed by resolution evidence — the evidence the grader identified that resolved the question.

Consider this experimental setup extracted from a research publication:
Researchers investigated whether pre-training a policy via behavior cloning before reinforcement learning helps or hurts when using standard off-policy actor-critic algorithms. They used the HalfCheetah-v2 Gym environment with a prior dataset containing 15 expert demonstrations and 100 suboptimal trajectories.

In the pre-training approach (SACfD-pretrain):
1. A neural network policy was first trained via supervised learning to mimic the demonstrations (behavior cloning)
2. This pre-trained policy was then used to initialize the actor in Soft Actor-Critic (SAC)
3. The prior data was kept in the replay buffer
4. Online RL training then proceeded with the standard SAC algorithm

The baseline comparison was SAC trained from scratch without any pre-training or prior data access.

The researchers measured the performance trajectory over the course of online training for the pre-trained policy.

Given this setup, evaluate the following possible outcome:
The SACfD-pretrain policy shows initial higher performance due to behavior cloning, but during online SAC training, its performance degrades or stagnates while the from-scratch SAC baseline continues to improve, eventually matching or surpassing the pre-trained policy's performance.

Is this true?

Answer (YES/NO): YES